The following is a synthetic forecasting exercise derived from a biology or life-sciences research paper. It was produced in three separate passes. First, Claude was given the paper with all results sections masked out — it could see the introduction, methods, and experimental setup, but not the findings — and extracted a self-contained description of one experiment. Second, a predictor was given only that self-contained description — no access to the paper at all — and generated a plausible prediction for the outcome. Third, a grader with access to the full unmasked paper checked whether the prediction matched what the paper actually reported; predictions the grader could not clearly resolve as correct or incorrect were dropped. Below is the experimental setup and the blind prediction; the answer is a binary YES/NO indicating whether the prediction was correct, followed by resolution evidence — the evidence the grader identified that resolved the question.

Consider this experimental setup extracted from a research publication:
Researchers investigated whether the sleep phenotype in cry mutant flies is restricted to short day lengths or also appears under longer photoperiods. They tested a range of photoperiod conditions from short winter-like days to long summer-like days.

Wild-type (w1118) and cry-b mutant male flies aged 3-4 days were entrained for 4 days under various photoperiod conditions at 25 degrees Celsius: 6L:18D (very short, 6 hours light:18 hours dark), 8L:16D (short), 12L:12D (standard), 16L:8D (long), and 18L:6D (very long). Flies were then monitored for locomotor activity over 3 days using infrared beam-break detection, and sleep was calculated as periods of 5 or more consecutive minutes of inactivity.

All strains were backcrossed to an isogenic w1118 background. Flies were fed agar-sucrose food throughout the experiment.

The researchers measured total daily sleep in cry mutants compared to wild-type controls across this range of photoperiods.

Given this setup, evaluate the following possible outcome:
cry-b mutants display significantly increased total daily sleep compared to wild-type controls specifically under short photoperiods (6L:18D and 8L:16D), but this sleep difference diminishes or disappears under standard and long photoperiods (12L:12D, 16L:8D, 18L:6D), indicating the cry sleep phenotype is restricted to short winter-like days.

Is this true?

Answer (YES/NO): YES